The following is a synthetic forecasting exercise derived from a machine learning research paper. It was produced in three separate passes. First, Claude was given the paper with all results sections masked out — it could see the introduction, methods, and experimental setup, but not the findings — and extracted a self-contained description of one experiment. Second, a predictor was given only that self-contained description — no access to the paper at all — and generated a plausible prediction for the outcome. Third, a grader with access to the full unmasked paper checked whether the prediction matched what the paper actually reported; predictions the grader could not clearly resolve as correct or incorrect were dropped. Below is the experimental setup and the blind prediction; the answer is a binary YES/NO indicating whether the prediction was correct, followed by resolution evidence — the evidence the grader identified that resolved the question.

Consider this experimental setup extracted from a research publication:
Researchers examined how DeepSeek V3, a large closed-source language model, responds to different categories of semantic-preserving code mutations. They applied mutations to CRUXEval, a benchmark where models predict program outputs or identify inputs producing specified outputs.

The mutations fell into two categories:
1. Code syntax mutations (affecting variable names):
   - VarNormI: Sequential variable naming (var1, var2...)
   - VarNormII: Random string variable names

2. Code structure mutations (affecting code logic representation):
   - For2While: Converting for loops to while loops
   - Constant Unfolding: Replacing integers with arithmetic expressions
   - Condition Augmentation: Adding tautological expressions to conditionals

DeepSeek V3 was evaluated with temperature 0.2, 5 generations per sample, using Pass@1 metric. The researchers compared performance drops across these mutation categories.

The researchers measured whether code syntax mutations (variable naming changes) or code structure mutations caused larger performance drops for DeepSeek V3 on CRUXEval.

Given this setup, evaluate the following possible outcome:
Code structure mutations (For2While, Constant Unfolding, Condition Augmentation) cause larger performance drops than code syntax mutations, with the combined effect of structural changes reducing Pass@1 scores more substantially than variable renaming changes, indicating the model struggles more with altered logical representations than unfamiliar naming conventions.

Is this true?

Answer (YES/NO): YES